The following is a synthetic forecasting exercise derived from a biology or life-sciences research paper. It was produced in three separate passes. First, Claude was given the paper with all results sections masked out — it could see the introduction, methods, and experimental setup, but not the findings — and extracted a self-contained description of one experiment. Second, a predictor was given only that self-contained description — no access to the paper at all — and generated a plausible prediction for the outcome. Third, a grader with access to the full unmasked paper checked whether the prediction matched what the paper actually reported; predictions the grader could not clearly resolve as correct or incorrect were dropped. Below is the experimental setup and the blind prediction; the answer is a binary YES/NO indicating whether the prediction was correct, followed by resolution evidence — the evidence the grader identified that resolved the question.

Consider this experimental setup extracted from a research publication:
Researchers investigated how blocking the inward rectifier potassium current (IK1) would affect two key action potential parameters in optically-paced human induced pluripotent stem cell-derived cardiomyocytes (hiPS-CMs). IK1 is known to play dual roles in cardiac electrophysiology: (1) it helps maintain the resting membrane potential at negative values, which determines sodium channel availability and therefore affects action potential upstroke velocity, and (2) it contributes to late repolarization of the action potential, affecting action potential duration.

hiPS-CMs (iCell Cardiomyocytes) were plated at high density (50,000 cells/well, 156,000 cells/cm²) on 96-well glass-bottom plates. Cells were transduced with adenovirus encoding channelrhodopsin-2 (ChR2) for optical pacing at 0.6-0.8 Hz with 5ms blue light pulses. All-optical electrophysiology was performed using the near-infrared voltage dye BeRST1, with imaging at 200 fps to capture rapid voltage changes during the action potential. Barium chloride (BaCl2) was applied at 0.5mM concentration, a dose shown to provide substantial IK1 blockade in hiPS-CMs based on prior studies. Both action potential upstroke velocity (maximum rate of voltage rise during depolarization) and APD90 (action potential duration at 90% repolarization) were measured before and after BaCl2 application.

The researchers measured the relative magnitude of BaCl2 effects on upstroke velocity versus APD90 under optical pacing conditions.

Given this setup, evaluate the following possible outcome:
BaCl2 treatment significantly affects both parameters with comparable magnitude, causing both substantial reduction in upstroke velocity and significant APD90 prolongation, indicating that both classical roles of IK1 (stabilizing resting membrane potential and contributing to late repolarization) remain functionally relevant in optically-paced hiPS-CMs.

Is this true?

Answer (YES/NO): NO